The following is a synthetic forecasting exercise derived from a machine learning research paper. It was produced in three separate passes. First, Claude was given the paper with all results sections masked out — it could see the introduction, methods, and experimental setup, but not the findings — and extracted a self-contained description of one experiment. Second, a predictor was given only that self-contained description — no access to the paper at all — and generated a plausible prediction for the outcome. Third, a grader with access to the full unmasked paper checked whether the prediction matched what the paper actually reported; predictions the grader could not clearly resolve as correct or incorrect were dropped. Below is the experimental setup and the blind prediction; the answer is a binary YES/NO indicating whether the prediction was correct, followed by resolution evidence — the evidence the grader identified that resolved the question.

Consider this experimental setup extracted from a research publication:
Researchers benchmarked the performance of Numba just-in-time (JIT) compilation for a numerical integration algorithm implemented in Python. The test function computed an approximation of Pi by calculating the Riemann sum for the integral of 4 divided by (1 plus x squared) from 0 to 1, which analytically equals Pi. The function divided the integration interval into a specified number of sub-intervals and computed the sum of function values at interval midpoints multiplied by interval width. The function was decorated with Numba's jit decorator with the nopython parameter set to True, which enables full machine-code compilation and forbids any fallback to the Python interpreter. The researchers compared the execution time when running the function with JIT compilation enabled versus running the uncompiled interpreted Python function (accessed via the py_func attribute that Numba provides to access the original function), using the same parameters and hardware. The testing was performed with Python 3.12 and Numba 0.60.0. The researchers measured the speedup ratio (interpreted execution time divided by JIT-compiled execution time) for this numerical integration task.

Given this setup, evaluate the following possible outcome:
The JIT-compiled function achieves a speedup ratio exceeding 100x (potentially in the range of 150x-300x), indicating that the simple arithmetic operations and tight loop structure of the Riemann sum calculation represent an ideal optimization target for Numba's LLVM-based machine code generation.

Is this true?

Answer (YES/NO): NO